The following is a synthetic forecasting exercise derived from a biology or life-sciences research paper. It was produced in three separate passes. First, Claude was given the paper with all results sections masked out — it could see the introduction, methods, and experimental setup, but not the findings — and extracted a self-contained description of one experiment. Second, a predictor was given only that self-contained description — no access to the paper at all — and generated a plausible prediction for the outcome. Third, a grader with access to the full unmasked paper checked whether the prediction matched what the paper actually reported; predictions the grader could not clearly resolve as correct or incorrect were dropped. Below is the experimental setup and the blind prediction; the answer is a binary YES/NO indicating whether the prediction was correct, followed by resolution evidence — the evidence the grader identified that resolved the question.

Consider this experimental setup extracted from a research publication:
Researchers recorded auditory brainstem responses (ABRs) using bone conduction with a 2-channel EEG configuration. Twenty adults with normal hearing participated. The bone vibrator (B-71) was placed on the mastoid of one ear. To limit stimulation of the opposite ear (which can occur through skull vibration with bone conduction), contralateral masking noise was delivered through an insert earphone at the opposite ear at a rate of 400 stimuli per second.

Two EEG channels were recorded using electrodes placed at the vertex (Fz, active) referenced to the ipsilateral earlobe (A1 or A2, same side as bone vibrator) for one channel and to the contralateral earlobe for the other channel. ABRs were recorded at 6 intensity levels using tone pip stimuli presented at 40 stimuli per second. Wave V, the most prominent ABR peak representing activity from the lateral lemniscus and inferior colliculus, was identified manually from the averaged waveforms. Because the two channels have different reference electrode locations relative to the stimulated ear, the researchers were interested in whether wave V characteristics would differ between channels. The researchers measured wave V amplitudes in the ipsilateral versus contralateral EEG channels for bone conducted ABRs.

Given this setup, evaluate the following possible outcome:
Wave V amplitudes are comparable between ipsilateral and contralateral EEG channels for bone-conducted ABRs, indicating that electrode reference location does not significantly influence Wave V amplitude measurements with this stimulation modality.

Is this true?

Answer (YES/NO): NO